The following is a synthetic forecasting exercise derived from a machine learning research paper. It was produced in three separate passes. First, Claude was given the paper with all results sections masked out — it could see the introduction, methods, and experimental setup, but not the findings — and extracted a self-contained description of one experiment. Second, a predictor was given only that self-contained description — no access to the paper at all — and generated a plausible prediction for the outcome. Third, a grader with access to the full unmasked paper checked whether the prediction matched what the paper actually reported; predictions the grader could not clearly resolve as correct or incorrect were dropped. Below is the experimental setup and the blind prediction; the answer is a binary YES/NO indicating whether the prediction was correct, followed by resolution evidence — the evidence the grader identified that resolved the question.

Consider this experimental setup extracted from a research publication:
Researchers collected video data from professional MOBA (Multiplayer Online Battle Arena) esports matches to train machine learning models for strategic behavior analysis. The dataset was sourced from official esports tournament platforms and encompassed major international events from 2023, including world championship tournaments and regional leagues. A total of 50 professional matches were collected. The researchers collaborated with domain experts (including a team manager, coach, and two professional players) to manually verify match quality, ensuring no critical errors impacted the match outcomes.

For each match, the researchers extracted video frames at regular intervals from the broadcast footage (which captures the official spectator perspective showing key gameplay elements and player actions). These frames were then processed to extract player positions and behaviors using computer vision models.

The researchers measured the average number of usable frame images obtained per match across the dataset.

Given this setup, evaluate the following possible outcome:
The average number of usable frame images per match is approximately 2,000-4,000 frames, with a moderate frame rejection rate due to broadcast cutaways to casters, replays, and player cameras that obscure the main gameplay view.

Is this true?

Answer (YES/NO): YES